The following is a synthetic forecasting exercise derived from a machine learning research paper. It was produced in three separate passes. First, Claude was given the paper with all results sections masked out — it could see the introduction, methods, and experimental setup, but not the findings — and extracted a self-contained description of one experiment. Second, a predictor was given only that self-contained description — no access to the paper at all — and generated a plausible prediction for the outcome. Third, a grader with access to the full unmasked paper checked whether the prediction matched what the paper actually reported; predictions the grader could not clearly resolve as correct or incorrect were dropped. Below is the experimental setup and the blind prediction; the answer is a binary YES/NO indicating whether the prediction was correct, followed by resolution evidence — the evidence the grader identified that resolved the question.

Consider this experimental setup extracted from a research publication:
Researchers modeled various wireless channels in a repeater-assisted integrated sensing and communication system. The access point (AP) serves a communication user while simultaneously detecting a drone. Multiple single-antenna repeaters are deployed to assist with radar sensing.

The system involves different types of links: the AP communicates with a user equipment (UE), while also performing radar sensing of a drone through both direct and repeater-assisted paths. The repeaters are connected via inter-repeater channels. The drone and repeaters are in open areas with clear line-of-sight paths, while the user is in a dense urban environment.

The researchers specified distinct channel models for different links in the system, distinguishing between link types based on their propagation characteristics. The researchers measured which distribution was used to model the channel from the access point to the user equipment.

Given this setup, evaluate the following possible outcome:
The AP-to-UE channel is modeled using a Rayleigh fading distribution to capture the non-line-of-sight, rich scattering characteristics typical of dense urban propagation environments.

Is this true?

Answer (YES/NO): YES